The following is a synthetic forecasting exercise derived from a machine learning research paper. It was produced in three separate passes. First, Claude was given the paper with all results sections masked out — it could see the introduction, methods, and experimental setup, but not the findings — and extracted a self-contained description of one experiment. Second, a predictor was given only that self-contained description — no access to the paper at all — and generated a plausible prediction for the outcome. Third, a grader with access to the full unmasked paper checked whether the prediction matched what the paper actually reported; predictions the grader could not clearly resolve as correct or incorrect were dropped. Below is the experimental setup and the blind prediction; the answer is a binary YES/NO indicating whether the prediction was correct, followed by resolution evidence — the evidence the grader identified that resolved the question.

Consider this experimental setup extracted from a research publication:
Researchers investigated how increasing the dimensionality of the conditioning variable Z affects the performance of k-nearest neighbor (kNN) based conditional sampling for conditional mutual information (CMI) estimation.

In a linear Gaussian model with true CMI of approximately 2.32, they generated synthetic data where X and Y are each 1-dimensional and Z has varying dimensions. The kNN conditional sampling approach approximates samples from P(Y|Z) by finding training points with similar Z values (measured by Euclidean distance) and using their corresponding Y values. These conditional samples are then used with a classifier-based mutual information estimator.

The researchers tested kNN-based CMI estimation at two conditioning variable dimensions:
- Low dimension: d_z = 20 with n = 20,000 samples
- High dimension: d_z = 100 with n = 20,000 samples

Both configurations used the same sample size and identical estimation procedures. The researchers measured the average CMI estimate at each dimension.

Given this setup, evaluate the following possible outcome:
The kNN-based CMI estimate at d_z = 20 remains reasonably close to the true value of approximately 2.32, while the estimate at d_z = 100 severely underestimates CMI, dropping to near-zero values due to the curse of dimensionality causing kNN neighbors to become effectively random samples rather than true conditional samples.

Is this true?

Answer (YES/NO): NO